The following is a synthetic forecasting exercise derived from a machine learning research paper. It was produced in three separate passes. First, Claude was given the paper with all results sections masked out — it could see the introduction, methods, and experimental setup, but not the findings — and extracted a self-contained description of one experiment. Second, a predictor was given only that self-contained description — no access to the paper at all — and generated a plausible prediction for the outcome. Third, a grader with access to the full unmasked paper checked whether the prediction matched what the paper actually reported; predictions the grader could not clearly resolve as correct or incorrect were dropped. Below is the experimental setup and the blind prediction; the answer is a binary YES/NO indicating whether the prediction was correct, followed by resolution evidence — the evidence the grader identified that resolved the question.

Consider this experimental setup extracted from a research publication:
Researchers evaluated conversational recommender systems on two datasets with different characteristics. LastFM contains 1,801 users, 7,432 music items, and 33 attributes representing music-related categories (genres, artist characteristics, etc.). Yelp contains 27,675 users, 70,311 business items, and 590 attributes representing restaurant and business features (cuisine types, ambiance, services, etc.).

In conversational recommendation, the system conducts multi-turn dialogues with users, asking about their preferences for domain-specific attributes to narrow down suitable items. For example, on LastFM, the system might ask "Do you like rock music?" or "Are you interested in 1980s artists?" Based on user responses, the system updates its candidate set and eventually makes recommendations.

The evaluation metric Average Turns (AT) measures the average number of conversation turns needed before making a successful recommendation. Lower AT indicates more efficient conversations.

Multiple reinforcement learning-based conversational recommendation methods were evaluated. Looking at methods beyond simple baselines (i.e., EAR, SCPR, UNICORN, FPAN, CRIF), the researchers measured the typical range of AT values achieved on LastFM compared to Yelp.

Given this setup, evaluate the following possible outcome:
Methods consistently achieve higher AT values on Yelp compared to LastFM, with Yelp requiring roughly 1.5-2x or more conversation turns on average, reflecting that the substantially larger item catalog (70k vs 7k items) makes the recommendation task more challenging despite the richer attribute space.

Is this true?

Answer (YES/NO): NO